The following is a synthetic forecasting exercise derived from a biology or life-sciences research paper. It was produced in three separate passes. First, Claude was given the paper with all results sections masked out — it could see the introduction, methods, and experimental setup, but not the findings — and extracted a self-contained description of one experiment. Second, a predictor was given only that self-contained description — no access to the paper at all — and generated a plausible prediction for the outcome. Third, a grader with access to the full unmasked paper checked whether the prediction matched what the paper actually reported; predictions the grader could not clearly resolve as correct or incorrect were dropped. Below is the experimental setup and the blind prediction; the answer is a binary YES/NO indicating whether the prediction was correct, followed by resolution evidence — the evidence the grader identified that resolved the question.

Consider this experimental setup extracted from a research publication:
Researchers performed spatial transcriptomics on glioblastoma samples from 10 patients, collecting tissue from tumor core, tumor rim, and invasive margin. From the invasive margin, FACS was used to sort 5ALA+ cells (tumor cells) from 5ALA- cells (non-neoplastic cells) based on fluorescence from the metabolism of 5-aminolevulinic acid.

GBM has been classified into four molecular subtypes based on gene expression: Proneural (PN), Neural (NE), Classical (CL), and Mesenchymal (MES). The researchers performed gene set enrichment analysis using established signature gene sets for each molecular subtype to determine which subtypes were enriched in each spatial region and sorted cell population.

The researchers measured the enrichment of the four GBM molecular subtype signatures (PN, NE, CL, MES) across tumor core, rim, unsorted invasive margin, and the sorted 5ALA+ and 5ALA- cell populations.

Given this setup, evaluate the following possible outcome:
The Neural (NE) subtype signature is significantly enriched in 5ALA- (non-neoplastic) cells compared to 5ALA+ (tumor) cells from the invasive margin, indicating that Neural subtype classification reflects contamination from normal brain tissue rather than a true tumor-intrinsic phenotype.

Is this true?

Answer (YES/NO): YES